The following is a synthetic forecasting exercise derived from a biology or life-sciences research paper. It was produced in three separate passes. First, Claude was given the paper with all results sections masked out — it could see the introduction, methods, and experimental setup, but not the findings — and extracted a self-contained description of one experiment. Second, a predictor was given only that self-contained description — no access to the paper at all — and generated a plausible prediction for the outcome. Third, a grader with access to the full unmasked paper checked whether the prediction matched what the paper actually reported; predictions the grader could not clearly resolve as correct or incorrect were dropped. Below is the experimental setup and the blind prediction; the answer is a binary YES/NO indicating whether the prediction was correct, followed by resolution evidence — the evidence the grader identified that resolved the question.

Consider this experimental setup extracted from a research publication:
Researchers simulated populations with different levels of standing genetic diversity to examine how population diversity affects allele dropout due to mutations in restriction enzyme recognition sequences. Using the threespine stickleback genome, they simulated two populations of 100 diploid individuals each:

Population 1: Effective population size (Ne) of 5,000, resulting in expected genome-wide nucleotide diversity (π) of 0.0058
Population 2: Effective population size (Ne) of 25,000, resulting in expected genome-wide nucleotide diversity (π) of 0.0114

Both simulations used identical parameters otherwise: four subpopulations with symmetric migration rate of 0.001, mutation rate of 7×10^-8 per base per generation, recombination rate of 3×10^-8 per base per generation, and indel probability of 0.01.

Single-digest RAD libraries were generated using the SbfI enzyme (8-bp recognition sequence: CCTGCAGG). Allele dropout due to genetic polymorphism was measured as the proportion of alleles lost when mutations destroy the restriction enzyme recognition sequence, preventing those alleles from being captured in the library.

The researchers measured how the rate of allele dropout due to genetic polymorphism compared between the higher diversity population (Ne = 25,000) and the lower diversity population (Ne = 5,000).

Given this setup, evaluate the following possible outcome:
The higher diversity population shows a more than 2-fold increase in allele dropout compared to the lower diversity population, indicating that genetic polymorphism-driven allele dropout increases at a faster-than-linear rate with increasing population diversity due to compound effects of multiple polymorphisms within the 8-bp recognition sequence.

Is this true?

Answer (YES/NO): YES